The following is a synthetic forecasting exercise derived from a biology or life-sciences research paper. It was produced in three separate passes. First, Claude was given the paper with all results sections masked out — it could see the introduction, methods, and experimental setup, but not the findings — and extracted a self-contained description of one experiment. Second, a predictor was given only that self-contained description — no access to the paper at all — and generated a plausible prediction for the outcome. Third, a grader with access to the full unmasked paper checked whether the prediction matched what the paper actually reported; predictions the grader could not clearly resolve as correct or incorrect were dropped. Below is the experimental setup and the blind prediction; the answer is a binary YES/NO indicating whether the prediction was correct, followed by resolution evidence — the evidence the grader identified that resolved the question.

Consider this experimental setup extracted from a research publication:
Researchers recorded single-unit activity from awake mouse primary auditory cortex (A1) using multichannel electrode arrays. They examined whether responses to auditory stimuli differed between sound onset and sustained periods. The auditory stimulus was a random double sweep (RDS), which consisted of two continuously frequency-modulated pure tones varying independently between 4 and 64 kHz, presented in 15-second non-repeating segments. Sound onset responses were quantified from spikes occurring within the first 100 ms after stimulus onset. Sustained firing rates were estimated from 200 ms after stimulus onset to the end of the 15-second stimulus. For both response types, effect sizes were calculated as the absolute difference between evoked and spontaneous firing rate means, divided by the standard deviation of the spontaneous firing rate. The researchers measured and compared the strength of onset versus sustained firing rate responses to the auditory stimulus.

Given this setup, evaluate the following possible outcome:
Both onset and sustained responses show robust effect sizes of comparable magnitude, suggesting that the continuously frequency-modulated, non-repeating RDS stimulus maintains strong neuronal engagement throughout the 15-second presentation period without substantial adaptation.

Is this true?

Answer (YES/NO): NO